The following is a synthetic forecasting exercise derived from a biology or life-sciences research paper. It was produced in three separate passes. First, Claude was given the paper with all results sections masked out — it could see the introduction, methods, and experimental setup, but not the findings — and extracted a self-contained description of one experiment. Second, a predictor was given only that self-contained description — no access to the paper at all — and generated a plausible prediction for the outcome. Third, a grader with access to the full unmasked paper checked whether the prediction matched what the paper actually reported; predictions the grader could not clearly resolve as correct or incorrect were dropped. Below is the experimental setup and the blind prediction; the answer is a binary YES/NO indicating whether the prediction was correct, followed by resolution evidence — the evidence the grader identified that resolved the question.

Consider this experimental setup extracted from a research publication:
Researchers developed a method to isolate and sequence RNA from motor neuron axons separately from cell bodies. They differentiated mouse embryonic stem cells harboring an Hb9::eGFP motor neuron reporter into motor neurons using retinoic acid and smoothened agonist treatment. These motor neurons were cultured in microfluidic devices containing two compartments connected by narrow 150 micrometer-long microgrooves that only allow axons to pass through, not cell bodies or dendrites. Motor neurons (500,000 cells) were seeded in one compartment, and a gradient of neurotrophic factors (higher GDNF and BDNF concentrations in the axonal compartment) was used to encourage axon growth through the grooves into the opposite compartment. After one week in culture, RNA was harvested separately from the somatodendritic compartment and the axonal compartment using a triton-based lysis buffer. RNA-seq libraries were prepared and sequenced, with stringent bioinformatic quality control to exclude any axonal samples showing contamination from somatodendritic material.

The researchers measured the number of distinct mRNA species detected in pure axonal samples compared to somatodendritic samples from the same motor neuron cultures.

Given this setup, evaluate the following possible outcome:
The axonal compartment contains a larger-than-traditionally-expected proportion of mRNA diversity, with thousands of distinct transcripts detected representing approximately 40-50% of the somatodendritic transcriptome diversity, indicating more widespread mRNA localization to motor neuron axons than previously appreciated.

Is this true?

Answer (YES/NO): NO